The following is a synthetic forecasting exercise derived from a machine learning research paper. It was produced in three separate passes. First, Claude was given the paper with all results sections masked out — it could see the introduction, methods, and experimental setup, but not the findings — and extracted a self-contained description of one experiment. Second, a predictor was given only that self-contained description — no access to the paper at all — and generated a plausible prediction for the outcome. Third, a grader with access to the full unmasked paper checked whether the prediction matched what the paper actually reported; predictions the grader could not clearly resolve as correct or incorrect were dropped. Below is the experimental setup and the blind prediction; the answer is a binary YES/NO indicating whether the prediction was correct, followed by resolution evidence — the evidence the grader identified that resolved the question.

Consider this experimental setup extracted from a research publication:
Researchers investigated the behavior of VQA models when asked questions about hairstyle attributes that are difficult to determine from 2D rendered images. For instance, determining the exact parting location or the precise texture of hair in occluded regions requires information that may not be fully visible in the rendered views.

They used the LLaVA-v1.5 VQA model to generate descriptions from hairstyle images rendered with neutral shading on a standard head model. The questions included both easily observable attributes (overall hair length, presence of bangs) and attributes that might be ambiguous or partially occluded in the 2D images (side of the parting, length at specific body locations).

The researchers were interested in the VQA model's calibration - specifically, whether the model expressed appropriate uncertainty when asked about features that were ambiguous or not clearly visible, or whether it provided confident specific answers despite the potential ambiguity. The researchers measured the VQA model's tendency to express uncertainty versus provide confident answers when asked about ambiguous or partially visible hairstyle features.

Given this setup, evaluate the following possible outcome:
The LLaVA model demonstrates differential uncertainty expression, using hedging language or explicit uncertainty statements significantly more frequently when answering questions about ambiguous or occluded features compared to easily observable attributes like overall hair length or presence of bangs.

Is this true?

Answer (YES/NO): NO